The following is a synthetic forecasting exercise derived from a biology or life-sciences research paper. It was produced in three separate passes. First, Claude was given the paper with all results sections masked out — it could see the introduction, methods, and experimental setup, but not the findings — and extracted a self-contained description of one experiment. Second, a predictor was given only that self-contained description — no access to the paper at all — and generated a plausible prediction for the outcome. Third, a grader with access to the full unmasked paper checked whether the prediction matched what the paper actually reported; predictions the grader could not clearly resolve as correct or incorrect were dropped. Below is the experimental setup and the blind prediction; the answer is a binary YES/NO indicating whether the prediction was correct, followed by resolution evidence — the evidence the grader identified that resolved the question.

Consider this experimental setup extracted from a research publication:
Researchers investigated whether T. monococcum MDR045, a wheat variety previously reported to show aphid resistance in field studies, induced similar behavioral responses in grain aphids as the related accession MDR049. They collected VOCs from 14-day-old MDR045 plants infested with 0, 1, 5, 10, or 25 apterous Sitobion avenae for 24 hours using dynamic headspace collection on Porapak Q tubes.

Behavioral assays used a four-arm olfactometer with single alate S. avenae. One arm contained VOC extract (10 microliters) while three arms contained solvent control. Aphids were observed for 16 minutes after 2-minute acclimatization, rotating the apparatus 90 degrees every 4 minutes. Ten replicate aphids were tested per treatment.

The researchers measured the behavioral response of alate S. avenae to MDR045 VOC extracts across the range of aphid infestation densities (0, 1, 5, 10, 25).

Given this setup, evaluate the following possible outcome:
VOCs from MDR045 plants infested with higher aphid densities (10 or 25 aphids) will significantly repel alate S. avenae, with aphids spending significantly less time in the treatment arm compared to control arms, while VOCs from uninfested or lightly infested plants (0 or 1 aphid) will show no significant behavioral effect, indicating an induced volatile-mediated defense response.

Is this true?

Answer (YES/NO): NO